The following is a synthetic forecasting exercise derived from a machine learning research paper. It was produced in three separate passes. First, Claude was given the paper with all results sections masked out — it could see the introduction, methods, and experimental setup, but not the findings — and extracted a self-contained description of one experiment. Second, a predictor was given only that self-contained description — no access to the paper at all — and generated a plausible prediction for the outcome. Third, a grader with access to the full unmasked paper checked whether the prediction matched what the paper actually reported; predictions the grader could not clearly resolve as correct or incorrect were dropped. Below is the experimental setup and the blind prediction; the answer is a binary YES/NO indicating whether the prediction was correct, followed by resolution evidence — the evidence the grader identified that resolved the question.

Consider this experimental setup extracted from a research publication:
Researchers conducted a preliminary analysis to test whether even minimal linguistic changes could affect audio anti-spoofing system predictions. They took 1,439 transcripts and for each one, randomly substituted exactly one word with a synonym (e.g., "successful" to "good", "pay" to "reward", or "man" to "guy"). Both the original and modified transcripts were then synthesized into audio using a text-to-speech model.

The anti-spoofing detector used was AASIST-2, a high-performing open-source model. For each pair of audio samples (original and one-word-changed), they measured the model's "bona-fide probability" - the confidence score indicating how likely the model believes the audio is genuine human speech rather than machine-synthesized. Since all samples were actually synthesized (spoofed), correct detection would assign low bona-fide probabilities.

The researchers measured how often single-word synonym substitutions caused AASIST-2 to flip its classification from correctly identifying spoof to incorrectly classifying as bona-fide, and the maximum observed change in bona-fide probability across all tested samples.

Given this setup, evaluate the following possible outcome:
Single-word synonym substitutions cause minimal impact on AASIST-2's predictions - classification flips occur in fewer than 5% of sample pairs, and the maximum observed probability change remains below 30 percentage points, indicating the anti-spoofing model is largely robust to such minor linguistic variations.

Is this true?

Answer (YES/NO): NO